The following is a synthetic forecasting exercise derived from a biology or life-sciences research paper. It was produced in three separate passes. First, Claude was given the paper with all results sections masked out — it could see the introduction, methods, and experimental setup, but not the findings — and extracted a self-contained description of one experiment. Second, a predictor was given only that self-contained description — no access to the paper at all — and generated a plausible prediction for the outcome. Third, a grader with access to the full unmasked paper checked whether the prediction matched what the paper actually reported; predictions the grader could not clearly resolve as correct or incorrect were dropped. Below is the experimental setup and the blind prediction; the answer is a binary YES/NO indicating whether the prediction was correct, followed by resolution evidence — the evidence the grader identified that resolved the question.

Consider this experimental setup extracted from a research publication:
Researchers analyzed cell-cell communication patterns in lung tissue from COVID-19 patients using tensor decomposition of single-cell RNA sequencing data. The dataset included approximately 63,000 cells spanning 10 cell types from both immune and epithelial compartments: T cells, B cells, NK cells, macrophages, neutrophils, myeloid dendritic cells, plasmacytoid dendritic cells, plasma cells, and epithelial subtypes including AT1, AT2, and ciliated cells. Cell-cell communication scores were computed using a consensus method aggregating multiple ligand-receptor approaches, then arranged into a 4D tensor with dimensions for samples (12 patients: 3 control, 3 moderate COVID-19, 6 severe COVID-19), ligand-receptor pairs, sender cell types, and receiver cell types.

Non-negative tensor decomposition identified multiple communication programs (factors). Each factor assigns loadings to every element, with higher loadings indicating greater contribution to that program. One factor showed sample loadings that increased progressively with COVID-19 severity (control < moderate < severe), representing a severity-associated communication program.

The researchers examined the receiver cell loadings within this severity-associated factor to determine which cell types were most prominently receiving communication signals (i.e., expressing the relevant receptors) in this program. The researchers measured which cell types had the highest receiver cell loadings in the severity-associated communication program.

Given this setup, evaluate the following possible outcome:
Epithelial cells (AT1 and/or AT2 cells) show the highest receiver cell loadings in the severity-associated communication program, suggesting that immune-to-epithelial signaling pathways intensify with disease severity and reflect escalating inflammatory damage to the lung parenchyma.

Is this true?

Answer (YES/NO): NO